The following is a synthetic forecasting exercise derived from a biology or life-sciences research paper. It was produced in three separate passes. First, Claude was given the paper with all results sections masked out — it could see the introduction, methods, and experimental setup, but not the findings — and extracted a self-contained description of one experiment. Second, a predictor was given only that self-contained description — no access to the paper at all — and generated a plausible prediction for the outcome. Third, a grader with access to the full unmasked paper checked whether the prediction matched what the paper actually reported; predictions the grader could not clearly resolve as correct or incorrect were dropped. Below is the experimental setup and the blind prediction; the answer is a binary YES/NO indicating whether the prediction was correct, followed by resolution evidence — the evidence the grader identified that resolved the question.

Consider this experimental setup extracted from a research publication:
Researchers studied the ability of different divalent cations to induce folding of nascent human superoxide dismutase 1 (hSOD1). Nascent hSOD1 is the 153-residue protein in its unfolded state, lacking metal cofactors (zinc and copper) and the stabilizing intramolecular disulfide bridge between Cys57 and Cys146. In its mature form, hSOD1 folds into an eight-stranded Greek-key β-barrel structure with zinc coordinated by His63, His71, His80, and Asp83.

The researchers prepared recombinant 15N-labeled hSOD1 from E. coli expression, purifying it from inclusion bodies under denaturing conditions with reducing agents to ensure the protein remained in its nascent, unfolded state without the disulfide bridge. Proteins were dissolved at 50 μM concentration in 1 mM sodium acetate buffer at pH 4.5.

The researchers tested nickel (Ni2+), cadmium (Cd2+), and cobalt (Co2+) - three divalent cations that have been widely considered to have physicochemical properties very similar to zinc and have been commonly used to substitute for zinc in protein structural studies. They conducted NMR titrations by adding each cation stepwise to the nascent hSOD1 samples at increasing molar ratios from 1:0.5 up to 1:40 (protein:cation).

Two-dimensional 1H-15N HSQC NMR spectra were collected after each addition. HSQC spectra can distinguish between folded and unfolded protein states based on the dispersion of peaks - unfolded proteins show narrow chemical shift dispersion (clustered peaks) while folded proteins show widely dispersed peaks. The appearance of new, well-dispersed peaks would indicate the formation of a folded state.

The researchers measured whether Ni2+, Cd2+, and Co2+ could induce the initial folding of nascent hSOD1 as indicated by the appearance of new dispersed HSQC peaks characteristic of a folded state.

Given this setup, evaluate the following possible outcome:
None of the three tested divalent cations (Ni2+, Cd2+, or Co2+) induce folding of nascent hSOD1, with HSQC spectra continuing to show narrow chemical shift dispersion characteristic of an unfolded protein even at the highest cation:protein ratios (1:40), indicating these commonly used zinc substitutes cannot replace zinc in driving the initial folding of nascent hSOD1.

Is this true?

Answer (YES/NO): YES